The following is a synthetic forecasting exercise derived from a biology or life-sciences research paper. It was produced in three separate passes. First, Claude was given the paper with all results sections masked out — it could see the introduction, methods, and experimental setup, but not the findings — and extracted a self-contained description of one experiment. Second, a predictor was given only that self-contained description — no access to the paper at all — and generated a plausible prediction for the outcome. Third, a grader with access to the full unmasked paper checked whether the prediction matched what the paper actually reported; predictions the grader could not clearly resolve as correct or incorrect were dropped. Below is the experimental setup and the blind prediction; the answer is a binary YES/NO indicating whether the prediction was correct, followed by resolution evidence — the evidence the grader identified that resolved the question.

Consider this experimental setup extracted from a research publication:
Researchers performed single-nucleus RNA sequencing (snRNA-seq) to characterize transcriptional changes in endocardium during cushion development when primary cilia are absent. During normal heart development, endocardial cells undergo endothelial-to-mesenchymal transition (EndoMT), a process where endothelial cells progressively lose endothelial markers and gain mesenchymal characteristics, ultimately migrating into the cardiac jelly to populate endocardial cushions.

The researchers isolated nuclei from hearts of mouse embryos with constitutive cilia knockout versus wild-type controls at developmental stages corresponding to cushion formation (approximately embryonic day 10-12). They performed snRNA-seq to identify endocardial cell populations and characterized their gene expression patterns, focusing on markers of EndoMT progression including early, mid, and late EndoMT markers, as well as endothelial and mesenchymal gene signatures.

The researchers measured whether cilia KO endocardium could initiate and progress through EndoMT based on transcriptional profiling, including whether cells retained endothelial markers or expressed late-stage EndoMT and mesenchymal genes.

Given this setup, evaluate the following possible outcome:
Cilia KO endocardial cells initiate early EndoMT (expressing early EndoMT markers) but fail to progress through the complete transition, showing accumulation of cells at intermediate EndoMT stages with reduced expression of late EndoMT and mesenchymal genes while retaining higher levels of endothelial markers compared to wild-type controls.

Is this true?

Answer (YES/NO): YES